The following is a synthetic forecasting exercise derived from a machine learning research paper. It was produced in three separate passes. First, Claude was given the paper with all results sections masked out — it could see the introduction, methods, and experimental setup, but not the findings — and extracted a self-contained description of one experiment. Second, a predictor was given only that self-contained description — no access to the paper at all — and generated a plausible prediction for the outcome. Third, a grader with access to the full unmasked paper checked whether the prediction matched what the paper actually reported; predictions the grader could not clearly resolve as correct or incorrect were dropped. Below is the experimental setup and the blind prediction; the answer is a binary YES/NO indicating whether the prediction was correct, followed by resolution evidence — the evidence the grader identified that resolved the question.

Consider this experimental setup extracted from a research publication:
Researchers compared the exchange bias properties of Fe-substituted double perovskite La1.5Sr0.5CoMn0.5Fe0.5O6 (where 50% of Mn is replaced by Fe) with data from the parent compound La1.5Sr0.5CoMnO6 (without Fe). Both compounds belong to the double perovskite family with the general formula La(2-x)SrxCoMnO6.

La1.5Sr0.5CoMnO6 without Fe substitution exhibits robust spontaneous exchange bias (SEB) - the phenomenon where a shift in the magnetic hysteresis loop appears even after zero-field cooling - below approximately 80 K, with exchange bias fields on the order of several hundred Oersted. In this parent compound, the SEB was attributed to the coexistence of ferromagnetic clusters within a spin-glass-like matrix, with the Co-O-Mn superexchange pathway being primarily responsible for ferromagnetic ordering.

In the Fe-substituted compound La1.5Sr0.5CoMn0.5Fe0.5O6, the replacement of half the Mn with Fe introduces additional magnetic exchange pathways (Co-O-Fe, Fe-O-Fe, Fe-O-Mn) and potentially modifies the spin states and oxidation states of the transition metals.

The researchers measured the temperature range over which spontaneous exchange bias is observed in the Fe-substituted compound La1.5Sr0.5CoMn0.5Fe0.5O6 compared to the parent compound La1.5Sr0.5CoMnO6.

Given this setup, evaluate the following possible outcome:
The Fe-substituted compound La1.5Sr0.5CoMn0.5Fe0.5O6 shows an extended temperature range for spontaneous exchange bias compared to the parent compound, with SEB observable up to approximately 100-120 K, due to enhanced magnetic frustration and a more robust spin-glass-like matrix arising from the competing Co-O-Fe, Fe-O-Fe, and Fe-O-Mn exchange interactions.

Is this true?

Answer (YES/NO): NO